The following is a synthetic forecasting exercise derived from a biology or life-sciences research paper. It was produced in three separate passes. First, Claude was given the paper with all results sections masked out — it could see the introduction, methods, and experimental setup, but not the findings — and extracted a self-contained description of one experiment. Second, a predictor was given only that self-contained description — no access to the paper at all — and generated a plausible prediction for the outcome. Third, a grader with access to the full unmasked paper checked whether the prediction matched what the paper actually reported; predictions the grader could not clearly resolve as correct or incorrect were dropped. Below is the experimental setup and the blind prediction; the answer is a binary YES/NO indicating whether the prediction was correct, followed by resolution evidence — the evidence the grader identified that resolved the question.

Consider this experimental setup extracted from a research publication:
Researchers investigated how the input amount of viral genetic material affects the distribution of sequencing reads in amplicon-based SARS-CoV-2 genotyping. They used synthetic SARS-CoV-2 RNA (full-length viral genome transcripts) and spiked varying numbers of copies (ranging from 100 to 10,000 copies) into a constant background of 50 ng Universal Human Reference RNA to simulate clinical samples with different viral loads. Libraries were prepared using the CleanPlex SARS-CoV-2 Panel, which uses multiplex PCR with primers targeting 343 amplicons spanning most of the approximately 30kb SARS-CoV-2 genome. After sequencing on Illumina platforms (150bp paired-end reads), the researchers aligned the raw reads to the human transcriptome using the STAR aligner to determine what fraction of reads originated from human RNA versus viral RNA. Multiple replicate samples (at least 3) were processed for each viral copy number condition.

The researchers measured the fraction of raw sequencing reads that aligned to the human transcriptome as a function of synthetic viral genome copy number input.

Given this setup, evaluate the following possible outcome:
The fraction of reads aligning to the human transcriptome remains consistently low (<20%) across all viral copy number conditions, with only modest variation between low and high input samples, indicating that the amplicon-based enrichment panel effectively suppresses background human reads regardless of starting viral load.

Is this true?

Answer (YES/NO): YES